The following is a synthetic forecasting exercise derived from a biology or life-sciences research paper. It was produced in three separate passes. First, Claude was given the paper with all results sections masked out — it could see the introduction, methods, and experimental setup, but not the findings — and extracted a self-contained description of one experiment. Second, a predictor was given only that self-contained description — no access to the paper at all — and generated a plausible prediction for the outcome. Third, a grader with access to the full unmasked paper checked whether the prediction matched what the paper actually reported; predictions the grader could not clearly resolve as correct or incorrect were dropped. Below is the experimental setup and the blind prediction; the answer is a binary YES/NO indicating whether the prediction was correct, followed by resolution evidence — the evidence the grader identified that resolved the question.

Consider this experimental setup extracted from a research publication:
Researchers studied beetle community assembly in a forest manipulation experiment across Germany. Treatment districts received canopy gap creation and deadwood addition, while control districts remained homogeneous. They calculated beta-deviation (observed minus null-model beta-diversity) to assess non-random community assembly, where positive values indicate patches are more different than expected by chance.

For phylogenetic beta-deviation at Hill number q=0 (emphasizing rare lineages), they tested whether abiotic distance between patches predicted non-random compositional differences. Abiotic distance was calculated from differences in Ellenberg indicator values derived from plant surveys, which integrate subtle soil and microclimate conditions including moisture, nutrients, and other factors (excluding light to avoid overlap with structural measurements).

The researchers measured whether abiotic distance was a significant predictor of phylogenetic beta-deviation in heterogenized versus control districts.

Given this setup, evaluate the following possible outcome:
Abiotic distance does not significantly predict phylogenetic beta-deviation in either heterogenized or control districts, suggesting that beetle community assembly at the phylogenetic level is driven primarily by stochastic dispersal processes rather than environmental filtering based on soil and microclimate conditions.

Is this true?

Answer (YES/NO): NO